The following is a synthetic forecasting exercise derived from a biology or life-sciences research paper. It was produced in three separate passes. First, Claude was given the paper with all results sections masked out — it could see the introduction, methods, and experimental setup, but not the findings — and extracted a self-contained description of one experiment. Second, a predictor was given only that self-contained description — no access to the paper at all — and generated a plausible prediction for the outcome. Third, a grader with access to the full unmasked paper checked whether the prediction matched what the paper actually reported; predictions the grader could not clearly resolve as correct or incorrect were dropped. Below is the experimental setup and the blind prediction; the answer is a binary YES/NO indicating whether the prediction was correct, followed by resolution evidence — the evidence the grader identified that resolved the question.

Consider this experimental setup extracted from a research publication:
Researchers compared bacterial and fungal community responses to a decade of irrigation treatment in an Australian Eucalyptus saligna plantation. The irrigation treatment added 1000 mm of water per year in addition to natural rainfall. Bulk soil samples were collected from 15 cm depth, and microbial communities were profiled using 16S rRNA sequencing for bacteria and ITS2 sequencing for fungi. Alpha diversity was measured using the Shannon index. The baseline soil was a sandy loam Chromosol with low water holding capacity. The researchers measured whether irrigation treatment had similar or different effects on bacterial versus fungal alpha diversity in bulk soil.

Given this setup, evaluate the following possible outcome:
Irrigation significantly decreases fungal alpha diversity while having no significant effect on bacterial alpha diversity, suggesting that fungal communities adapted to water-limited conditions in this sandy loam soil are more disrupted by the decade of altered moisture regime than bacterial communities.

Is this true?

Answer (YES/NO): NO